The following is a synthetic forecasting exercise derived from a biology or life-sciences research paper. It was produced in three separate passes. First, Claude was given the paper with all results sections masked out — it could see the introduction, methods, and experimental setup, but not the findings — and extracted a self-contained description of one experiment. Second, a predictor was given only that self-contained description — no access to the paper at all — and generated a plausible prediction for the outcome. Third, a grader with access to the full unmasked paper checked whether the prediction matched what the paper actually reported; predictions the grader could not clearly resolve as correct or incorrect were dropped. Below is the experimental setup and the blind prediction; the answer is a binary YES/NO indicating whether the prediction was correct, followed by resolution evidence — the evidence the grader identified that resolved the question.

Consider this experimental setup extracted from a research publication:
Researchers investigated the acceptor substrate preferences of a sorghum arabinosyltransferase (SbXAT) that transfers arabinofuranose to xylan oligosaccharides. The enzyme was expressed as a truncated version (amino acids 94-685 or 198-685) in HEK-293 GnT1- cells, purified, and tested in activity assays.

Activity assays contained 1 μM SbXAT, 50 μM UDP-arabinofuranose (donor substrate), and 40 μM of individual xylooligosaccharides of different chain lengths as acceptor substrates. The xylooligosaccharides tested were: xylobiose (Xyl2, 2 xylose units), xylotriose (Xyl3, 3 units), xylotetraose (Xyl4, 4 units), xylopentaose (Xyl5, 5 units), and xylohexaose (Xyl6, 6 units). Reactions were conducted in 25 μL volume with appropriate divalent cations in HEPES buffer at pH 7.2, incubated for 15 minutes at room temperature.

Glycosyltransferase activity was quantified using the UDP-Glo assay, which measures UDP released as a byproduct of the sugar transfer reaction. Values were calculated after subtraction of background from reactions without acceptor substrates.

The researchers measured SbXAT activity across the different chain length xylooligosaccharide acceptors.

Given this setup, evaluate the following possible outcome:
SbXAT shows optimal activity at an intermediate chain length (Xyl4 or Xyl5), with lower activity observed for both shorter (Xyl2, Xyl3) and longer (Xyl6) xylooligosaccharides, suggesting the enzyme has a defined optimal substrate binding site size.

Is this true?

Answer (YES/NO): NO